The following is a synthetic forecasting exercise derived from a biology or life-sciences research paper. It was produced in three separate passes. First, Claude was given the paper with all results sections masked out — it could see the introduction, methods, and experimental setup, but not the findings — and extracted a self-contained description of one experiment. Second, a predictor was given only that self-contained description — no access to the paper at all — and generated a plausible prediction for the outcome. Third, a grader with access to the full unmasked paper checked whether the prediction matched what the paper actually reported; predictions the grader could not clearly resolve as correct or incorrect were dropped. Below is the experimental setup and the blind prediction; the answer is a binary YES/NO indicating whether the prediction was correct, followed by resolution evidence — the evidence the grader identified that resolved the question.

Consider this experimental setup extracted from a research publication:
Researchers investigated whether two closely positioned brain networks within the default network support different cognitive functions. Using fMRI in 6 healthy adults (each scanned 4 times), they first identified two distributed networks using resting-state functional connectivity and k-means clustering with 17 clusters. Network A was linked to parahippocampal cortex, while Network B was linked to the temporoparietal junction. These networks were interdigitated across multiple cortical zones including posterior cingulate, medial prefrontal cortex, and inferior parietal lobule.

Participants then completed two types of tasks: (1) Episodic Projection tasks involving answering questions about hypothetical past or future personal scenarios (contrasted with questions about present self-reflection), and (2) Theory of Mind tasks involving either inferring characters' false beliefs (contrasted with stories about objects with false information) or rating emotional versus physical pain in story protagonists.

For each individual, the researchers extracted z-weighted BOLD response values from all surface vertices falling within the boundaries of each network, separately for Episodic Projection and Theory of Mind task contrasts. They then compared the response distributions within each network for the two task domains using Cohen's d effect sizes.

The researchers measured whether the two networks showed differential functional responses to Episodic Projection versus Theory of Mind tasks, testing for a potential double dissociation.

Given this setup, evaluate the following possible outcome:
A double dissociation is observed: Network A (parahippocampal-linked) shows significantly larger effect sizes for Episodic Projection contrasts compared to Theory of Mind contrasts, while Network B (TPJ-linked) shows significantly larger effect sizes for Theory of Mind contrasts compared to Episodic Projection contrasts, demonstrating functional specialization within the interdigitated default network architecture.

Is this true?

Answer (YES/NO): YES